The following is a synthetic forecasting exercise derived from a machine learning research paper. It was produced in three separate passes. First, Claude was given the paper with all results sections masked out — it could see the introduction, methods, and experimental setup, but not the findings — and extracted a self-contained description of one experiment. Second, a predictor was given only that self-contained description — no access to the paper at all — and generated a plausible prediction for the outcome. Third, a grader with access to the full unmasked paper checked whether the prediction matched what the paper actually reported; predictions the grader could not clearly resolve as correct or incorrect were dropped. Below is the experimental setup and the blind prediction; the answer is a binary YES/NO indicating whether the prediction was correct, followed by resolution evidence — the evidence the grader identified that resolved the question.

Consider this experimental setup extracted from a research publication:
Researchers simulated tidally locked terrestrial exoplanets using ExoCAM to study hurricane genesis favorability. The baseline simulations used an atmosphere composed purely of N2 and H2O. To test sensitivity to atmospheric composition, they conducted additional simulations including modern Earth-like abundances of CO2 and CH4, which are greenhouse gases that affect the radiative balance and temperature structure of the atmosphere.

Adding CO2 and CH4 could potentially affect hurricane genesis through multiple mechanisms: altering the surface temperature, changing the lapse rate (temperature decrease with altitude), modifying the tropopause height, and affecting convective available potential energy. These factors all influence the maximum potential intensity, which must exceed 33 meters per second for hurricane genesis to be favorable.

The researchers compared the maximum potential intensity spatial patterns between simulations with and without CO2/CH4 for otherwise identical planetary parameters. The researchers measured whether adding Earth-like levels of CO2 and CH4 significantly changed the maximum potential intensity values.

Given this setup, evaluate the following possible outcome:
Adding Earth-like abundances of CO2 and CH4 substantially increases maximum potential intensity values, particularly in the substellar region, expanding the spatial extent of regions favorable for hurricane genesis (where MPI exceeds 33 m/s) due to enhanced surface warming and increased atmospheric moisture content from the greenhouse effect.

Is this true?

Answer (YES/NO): NO